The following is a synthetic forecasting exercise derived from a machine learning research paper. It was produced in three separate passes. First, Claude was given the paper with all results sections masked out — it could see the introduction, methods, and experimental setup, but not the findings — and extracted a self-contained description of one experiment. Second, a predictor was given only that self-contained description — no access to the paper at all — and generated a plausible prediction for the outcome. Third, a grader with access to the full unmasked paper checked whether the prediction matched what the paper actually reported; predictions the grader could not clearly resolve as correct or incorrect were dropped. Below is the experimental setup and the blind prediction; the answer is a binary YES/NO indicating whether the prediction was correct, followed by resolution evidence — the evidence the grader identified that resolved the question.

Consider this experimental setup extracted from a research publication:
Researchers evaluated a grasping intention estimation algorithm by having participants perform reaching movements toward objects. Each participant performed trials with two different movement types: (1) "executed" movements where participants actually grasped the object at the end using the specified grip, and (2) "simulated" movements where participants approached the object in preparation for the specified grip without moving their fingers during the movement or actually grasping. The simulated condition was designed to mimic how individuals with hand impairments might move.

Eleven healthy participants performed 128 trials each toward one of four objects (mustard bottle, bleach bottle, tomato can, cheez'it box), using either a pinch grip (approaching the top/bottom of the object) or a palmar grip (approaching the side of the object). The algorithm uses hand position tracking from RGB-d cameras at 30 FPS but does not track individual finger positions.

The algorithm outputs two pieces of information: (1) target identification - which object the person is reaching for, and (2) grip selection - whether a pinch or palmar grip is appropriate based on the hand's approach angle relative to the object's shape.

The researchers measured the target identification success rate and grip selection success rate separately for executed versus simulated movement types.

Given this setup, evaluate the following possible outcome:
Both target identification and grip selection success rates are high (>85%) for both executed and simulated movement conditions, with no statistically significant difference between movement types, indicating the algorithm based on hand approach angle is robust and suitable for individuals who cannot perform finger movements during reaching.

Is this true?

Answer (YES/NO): NO